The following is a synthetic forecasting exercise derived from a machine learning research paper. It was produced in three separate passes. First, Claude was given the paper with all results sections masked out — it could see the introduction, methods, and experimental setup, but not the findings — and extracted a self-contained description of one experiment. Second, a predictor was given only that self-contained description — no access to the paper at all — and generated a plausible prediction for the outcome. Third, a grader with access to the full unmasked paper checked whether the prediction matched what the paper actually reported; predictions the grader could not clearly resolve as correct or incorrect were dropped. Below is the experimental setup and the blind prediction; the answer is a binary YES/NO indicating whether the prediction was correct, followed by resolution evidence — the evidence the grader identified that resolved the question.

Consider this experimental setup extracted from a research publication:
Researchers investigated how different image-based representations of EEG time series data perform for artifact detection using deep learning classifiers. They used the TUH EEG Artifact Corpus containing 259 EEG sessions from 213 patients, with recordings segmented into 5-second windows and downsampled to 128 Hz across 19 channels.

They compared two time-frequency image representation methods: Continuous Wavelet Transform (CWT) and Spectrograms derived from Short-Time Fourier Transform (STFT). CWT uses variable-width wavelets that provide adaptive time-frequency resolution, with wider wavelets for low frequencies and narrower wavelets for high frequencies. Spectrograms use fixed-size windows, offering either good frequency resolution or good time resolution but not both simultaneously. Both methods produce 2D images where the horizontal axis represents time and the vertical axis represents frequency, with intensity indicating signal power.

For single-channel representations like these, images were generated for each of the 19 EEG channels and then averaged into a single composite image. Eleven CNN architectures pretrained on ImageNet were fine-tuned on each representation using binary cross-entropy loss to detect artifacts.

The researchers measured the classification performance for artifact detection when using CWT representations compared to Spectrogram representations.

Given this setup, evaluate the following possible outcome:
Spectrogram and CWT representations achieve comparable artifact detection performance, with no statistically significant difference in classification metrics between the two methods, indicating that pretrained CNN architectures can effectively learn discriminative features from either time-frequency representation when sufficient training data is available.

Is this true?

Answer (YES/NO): NO